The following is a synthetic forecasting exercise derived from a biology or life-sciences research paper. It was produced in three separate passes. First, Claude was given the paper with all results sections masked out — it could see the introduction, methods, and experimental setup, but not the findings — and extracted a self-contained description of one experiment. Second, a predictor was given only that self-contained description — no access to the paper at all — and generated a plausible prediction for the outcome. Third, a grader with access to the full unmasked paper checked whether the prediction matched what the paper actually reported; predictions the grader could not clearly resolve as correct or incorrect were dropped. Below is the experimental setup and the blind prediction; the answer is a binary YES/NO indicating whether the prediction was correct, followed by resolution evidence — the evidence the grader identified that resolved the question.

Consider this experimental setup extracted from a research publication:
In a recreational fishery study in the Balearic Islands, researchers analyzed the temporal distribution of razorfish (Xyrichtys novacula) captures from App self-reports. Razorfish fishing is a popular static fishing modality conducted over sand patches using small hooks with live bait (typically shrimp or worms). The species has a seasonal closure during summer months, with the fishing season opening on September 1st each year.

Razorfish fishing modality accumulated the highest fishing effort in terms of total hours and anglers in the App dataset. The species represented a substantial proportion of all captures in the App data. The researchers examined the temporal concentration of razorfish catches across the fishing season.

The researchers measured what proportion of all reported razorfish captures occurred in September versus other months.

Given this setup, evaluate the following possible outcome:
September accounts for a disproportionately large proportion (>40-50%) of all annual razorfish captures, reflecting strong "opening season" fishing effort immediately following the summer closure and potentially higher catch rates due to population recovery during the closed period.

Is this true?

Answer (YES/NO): YES